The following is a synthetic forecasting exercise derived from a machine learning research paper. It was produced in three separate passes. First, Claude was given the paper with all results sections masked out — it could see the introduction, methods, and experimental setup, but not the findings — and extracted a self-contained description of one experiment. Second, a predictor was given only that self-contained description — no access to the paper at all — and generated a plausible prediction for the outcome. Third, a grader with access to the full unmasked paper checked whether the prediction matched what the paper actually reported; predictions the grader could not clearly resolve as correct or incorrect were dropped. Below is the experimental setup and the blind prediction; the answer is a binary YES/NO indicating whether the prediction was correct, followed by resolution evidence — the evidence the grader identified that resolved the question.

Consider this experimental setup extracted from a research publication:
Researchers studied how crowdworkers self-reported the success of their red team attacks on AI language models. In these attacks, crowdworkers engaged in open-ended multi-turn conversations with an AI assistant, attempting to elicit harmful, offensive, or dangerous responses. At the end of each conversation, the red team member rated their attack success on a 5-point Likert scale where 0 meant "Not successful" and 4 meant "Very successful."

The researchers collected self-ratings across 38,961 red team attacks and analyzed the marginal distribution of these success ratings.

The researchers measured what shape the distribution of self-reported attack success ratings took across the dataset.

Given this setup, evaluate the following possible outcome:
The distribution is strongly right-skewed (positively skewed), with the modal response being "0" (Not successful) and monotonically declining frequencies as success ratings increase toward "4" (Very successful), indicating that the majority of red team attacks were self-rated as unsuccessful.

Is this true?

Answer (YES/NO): NO